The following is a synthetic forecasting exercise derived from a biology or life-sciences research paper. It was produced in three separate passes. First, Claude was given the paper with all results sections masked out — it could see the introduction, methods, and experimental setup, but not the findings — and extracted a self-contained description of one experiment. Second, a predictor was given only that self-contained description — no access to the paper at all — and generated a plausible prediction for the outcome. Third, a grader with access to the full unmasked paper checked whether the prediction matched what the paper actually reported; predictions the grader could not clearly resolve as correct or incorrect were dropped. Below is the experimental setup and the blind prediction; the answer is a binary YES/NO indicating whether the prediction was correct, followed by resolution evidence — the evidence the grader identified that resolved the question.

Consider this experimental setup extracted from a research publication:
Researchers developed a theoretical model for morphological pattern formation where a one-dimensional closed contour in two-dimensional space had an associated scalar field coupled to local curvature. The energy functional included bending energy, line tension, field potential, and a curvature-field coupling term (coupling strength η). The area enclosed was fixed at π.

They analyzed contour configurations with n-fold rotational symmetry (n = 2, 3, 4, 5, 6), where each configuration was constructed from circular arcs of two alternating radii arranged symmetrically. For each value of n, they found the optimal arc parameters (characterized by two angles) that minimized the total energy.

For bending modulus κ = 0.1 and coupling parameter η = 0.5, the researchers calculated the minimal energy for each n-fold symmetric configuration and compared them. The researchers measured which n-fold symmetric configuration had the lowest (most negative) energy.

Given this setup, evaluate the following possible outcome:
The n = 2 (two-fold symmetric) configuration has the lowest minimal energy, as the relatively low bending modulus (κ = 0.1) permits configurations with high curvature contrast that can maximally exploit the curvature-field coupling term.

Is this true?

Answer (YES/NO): YES